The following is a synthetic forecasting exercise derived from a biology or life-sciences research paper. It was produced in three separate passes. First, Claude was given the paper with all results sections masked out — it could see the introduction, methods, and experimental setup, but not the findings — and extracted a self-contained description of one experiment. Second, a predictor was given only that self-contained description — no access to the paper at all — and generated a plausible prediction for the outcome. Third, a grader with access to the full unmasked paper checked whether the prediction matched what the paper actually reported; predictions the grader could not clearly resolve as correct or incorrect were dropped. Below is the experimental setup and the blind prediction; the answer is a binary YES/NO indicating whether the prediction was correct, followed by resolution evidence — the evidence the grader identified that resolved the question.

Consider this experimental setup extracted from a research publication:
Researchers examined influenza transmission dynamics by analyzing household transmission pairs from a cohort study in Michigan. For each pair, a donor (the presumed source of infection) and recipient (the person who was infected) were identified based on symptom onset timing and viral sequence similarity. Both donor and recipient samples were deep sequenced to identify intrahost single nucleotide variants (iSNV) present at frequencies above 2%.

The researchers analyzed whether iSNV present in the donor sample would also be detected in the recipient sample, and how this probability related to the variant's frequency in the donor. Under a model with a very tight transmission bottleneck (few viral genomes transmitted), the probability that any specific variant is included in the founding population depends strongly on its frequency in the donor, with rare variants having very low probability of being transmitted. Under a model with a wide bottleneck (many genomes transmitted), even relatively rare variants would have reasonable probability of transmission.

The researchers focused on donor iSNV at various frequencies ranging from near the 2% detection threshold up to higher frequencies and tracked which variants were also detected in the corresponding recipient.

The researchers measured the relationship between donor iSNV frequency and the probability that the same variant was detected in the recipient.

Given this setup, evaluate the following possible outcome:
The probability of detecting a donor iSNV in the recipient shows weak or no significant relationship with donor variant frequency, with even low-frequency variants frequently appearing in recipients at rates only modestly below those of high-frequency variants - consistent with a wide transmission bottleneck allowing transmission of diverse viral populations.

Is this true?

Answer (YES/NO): NO